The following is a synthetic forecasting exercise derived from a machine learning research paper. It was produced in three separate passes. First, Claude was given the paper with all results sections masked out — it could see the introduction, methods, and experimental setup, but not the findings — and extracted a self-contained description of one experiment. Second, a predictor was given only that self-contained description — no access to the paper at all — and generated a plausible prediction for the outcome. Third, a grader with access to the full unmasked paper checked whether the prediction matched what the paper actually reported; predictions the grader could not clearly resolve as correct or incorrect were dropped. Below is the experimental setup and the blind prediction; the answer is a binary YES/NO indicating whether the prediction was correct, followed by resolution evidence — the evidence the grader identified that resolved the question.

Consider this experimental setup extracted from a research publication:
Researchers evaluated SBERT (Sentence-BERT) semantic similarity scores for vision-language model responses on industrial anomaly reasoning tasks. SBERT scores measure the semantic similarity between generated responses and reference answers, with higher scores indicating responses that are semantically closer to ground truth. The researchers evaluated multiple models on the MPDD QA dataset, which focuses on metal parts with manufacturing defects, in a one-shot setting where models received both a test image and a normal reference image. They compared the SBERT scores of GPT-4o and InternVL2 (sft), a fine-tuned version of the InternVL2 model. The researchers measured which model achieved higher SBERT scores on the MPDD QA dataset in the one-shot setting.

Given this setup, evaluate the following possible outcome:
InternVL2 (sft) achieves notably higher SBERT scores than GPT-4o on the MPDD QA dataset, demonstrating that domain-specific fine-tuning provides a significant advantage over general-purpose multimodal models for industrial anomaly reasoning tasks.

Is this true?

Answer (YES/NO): NO